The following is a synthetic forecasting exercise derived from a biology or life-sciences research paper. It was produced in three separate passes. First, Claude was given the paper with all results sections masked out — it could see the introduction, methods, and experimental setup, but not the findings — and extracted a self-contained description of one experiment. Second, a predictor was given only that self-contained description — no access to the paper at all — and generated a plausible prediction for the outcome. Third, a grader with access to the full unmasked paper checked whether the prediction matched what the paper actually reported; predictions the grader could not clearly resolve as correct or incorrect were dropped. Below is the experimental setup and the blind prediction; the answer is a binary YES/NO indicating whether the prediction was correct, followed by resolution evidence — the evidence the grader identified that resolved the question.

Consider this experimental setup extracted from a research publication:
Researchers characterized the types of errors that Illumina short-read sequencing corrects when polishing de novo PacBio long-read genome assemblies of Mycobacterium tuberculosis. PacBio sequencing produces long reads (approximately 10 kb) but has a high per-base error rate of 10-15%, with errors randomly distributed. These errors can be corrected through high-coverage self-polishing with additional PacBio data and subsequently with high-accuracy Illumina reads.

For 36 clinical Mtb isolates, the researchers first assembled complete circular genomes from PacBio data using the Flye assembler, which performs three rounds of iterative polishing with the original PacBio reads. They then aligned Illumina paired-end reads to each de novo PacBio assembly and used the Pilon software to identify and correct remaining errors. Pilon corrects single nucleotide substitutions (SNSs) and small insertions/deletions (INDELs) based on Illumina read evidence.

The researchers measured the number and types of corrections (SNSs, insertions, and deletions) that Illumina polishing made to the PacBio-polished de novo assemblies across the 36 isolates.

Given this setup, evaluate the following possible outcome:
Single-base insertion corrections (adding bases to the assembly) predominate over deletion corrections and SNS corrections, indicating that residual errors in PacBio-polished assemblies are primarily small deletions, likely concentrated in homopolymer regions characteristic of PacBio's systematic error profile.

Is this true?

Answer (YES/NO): YES